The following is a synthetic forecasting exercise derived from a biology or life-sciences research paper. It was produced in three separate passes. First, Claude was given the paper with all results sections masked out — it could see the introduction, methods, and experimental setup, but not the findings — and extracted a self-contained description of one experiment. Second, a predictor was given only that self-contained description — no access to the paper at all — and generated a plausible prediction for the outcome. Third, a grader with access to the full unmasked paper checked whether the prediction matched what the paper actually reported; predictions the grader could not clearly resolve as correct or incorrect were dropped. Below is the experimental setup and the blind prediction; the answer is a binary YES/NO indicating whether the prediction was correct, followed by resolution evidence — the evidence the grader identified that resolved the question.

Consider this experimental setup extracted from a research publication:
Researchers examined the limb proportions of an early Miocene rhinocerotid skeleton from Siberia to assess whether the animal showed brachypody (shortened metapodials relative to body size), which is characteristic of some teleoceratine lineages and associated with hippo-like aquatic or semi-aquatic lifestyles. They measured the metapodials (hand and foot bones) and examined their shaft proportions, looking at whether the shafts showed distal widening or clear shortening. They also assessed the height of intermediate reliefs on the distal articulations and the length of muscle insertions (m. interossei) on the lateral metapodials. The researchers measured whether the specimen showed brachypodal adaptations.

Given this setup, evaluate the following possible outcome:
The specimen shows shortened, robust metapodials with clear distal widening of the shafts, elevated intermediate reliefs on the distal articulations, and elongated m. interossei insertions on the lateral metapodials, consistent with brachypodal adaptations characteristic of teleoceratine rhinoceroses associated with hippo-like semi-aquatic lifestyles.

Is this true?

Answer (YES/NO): NO